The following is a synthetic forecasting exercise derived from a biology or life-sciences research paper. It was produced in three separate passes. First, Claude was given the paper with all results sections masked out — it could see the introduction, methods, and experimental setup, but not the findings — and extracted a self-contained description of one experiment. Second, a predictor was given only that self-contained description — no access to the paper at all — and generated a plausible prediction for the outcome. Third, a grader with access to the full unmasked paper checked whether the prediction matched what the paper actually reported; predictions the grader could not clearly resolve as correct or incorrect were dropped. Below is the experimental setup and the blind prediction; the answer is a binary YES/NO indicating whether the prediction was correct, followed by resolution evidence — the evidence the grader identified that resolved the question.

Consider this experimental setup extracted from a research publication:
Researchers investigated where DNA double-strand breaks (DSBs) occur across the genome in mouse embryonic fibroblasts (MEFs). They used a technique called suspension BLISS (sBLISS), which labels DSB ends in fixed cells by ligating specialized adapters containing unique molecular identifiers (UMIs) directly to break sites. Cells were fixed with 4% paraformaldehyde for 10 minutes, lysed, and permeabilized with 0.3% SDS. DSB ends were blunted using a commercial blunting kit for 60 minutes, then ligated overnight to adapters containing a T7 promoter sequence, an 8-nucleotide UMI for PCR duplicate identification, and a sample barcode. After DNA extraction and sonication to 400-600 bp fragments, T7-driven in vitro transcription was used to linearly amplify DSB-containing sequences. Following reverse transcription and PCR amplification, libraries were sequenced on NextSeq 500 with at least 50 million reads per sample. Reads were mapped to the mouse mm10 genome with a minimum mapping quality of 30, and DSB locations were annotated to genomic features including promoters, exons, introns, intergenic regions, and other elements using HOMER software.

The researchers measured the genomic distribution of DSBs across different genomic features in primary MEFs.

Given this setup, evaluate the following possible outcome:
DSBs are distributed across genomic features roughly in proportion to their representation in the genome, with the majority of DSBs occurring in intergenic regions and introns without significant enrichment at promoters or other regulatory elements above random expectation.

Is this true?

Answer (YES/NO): NO